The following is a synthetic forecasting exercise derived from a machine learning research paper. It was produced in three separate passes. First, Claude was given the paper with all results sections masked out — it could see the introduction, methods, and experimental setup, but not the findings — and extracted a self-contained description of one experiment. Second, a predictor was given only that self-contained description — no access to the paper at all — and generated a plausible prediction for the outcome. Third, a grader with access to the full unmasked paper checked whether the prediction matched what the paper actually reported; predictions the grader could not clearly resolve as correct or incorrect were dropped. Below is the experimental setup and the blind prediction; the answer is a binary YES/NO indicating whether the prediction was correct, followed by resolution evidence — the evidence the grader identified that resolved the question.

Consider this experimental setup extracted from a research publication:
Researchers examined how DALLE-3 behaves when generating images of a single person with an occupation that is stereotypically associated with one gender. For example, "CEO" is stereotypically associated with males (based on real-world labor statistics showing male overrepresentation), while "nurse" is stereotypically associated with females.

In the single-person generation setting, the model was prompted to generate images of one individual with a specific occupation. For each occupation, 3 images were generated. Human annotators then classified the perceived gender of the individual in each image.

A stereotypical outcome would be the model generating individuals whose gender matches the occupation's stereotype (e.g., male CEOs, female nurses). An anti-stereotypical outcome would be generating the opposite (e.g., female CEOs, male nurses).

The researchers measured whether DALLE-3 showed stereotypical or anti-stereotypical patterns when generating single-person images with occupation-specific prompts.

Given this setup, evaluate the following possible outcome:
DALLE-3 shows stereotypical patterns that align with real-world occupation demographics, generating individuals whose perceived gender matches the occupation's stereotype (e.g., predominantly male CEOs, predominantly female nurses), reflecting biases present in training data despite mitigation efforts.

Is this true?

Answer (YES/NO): NO